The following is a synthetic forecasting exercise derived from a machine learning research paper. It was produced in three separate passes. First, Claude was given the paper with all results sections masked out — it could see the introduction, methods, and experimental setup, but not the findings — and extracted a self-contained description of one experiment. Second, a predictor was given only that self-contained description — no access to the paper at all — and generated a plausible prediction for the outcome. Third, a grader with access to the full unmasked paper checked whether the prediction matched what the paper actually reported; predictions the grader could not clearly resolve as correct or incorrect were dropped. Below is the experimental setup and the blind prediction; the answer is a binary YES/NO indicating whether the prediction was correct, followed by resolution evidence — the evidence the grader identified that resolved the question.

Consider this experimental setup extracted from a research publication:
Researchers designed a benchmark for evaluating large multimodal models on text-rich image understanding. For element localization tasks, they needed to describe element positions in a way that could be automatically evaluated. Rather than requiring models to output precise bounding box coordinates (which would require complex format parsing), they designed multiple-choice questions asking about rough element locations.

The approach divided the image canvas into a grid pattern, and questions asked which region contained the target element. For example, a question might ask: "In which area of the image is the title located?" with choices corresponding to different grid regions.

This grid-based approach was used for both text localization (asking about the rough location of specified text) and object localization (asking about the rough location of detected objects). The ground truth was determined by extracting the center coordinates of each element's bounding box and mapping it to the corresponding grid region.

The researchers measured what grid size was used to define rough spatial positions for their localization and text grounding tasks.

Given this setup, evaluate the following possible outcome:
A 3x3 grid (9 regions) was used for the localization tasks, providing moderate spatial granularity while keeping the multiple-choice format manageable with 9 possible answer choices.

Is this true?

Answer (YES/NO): YES